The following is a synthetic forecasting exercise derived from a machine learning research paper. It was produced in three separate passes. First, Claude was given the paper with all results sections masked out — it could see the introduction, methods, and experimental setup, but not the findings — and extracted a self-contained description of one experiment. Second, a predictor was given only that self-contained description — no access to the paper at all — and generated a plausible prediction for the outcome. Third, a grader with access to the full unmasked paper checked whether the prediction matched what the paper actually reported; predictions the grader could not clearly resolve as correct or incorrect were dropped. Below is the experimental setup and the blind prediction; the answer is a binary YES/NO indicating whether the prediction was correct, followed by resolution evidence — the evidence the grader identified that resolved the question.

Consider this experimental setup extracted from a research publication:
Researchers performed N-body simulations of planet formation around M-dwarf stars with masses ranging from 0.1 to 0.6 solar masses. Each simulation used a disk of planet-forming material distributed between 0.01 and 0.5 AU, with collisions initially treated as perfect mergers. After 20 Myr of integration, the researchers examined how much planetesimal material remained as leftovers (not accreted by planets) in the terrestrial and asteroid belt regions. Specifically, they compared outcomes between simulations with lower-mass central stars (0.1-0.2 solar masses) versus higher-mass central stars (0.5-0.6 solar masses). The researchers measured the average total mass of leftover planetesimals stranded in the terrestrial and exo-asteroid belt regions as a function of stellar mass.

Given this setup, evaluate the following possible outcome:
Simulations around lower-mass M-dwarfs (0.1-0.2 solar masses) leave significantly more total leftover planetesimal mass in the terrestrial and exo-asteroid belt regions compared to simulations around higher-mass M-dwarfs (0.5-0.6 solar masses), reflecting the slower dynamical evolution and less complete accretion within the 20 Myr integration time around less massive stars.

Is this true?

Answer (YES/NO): NO